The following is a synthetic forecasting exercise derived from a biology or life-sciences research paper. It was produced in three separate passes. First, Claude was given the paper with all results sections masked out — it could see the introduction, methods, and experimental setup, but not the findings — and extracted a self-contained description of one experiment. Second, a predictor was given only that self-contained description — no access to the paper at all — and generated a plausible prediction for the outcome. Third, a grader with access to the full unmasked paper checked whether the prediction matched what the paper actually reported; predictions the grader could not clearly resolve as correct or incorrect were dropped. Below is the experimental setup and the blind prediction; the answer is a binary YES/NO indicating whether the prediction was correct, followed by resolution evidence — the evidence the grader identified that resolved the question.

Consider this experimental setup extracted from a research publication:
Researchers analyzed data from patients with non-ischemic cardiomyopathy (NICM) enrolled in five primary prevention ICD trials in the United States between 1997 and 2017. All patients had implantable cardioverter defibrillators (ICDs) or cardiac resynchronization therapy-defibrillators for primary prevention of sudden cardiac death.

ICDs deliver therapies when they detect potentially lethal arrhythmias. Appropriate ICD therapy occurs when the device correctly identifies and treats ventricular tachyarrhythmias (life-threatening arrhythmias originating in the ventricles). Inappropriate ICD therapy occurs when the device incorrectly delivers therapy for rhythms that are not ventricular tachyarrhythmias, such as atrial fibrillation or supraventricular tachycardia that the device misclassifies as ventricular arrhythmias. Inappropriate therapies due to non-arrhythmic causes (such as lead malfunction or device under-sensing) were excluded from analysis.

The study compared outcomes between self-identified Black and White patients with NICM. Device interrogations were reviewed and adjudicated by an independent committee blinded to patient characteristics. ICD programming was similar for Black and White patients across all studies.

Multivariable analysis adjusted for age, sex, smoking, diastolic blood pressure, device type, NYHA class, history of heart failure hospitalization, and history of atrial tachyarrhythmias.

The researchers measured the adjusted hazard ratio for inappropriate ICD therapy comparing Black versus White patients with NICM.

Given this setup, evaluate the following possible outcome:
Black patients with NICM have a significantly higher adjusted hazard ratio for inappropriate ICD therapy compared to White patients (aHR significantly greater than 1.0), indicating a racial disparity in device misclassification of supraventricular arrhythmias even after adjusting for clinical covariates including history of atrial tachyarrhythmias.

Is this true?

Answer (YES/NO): YES